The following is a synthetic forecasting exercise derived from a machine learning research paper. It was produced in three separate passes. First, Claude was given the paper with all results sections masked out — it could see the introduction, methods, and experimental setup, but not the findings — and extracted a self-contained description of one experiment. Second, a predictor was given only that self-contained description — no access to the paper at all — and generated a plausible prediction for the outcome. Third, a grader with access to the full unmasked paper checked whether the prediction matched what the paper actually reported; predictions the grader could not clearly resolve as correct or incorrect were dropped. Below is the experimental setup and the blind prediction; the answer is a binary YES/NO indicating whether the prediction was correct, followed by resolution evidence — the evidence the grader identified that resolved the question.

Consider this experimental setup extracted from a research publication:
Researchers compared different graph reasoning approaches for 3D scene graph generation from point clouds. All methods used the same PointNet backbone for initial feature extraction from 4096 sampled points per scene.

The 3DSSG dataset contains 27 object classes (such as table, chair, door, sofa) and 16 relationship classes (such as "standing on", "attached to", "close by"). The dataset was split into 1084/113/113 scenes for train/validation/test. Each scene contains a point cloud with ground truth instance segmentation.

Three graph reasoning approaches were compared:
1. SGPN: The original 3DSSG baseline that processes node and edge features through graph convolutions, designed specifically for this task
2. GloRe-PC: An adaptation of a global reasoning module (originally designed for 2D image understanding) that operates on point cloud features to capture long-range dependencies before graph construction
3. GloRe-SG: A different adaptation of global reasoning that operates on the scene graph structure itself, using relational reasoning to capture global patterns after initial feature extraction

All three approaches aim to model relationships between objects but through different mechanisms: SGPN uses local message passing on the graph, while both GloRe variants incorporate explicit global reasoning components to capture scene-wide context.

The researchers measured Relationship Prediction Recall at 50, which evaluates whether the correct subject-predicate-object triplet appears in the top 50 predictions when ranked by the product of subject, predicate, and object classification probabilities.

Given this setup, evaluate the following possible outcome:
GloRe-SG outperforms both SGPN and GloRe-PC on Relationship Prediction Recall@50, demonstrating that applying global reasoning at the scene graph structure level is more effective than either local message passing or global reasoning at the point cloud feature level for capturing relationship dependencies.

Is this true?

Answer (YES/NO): NO